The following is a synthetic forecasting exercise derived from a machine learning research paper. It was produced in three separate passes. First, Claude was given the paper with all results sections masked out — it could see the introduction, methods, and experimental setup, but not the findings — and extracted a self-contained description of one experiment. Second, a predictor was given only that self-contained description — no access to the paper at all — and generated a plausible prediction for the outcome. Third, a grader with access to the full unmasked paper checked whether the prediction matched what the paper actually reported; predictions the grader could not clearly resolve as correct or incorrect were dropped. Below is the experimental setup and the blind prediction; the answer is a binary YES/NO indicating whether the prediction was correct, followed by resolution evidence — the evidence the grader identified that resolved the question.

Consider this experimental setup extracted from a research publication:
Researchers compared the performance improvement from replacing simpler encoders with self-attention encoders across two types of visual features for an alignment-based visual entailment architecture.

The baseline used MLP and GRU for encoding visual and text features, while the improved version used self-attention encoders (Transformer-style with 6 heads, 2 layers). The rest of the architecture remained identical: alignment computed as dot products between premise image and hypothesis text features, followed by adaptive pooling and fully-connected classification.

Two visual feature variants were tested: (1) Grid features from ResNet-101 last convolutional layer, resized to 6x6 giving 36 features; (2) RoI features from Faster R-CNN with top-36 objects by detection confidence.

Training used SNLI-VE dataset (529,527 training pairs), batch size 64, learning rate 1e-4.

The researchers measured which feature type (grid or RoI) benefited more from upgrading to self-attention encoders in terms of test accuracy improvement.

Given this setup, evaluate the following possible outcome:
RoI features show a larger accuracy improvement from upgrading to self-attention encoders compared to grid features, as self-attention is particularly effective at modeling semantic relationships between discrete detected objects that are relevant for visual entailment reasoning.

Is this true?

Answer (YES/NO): NO